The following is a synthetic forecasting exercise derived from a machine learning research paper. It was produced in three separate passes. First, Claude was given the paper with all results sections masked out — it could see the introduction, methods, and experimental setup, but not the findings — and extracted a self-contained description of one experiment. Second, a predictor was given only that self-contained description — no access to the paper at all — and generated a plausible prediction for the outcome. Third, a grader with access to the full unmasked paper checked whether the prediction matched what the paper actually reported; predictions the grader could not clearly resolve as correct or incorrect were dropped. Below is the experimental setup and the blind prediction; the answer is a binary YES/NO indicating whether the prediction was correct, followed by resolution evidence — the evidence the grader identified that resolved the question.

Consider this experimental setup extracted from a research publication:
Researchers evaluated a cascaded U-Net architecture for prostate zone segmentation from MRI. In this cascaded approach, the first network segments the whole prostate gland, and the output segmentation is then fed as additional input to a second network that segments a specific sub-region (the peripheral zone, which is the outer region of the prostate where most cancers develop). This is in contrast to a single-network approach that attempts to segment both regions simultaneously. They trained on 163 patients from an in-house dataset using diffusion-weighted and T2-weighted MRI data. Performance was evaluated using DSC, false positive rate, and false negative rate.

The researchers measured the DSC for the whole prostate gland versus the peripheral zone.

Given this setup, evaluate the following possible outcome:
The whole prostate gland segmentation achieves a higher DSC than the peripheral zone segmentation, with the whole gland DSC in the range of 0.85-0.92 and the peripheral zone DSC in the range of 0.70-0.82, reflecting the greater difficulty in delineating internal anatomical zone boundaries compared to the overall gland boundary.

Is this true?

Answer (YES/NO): YES